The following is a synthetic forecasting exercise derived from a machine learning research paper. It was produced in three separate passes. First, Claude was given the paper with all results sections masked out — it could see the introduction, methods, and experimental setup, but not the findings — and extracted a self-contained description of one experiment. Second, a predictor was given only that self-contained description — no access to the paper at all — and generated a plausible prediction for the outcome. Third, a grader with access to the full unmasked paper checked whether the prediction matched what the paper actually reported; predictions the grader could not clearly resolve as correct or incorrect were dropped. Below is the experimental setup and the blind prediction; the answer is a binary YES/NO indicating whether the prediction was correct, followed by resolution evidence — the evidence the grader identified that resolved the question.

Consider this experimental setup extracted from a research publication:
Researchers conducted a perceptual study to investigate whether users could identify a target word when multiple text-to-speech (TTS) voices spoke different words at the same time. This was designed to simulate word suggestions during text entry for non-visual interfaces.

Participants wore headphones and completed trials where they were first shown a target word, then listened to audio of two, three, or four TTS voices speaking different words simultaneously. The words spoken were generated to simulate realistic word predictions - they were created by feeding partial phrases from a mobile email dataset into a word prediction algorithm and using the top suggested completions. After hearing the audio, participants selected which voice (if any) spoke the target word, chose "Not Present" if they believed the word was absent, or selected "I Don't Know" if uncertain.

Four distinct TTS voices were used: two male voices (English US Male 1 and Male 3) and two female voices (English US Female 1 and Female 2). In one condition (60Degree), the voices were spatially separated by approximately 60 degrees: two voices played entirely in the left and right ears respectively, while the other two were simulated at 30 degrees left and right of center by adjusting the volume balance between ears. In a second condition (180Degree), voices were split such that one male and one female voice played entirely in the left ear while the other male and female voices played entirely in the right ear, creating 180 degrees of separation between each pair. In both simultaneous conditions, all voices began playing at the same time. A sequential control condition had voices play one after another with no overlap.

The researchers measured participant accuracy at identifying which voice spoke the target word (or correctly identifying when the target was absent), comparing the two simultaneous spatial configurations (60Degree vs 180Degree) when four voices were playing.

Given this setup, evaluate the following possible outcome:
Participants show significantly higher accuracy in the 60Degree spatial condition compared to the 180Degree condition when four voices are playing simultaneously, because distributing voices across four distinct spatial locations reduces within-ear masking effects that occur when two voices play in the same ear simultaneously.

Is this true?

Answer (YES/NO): NO